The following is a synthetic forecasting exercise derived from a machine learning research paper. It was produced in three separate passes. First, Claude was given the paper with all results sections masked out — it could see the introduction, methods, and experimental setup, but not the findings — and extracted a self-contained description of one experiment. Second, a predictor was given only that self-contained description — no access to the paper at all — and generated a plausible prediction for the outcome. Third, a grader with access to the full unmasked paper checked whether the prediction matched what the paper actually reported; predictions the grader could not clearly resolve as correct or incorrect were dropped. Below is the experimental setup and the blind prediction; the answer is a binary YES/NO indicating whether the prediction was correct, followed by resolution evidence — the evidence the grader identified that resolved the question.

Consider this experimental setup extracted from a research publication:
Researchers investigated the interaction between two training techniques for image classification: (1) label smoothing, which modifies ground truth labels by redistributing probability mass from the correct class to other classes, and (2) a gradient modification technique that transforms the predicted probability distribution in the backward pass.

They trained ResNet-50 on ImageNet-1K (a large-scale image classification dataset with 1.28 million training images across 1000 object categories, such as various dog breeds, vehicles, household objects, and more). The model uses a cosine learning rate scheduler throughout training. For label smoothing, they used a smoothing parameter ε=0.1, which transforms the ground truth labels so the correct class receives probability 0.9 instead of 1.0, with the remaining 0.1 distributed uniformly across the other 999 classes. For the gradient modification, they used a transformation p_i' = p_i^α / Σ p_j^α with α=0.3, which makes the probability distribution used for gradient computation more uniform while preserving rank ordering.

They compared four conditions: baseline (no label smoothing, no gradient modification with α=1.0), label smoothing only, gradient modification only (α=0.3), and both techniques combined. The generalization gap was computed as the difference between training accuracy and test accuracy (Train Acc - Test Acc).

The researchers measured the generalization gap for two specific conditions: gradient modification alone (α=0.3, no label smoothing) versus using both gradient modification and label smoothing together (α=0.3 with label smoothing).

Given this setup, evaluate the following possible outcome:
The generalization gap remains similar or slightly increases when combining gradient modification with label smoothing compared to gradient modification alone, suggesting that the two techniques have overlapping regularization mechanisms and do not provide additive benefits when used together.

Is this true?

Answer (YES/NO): NO